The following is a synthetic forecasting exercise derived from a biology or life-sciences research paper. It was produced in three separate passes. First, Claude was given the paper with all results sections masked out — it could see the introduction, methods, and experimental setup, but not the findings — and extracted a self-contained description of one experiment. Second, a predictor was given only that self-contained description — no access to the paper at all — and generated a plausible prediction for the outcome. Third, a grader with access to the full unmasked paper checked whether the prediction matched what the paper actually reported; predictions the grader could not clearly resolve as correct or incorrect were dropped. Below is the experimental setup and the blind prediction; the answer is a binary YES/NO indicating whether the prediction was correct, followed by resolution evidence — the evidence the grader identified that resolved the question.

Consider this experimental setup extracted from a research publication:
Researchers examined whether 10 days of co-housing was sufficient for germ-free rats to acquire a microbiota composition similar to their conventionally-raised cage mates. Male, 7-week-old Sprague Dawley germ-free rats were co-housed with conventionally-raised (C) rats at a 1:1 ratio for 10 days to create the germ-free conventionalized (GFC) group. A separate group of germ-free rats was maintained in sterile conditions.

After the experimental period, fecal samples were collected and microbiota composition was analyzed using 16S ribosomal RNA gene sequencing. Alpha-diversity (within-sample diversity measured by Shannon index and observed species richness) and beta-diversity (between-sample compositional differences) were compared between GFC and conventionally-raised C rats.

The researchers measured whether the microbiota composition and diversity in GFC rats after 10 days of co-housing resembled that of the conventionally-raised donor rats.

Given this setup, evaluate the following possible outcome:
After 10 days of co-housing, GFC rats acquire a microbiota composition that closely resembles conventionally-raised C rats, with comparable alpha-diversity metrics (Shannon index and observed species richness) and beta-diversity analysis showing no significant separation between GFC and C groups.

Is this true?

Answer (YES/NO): NO